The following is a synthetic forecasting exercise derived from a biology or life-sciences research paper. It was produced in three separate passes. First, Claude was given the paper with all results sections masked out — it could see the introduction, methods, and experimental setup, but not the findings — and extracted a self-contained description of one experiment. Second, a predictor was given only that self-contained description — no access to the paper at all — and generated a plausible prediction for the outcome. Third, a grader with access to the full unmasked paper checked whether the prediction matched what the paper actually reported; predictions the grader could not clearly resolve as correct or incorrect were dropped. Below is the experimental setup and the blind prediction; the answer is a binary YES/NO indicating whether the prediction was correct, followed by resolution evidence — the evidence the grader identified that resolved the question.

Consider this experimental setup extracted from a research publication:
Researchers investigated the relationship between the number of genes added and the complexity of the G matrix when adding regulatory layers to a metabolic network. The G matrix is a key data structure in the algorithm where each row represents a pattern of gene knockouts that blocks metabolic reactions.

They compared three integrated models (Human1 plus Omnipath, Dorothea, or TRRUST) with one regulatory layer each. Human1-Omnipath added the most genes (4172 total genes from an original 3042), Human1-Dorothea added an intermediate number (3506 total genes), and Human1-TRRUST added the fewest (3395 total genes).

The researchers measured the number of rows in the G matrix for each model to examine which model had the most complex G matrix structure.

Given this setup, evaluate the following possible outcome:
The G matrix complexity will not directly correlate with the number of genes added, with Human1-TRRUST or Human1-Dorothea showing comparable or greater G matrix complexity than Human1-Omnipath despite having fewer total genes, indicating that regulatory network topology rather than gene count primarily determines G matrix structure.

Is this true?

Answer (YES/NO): YES